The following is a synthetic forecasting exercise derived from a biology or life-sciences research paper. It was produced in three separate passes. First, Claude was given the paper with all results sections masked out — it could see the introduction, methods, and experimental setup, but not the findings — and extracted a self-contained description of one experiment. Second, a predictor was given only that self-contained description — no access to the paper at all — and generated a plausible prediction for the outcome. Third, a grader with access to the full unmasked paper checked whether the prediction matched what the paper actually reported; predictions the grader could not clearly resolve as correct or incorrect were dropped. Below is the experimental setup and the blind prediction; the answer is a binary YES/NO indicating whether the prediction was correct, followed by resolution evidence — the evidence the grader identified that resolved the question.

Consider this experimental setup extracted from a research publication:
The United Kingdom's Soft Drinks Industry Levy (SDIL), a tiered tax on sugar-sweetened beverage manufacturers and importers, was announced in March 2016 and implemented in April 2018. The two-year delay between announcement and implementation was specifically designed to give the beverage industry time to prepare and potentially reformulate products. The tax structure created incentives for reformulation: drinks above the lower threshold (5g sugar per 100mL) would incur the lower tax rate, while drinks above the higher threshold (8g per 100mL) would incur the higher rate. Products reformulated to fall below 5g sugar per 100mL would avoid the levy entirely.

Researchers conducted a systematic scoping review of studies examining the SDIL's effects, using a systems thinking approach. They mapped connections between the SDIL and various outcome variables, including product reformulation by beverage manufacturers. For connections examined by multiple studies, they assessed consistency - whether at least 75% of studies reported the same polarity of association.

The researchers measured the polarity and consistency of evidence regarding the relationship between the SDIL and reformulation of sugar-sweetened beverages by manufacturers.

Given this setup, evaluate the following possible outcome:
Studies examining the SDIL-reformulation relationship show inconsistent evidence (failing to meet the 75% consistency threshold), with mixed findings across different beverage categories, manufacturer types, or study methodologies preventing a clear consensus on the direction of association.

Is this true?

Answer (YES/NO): NO